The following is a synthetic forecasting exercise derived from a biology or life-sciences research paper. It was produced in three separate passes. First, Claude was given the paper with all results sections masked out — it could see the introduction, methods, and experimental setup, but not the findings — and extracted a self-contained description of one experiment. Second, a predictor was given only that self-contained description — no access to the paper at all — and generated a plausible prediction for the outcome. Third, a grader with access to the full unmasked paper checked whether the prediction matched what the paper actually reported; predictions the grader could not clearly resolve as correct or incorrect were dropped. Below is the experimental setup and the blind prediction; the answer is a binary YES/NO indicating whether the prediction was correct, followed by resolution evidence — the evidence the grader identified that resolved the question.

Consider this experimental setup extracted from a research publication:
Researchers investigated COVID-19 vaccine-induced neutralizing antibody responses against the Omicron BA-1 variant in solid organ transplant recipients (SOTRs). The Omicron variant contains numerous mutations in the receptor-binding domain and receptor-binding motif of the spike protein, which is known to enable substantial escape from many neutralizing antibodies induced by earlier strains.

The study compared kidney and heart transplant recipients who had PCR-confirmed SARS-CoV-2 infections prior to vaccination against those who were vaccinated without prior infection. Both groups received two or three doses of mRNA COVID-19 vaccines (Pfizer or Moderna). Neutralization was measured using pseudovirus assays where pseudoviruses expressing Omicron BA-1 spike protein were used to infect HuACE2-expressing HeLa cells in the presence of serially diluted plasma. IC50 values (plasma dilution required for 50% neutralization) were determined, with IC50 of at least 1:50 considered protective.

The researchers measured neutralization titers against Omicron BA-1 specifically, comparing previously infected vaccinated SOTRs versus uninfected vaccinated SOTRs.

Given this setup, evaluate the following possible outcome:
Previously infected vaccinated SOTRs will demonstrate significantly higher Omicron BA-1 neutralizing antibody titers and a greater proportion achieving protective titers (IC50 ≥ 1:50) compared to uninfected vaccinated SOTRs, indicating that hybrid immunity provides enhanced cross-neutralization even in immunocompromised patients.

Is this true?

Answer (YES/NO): YES